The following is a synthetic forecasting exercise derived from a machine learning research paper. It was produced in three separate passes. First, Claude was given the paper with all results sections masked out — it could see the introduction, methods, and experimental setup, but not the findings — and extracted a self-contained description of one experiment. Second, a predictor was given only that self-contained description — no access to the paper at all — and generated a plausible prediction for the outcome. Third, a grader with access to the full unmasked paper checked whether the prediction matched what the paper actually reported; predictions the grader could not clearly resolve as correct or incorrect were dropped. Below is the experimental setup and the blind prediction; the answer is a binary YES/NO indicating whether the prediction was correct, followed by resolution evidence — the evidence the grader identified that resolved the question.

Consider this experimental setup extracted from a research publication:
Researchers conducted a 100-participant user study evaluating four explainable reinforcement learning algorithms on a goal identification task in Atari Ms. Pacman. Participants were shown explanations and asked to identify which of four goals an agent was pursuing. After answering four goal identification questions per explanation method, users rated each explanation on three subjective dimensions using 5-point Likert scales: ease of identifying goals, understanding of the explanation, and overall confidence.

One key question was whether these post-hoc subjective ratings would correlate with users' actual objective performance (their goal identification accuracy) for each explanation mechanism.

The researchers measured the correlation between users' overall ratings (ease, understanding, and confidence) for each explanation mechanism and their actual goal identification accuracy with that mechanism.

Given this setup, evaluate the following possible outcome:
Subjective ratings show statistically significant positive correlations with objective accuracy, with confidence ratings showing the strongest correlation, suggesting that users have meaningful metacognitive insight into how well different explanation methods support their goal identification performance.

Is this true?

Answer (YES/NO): NO